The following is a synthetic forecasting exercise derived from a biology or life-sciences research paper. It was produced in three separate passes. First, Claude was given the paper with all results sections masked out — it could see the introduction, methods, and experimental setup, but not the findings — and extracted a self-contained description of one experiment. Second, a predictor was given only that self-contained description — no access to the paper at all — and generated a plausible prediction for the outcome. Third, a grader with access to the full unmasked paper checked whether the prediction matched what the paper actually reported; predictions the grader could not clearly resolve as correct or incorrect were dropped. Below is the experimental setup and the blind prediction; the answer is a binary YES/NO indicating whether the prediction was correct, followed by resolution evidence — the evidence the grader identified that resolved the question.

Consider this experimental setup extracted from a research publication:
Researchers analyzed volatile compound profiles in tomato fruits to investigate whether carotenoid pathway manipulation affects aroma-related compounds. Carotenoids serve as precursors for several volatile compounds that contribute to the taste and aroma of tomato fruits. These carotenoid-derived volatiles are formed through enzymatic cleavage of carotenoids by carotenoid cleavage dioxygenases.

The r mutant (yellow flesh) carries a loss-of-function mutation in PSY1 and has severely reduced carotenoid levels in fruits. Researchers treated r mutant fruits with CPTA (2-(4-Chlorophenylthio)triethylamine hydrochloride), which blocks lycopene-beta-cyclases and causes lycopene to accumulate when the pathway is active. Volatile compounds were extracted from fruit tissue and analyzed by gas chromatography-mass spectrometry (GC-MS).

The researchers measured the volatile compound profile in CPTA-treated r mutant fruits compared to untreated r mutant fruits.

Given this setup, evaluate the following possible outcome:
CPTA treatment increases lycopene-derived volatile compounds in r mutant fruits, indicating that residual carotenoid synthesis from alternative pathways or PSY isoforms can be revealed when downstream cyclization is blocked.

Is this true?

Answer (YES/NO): YES